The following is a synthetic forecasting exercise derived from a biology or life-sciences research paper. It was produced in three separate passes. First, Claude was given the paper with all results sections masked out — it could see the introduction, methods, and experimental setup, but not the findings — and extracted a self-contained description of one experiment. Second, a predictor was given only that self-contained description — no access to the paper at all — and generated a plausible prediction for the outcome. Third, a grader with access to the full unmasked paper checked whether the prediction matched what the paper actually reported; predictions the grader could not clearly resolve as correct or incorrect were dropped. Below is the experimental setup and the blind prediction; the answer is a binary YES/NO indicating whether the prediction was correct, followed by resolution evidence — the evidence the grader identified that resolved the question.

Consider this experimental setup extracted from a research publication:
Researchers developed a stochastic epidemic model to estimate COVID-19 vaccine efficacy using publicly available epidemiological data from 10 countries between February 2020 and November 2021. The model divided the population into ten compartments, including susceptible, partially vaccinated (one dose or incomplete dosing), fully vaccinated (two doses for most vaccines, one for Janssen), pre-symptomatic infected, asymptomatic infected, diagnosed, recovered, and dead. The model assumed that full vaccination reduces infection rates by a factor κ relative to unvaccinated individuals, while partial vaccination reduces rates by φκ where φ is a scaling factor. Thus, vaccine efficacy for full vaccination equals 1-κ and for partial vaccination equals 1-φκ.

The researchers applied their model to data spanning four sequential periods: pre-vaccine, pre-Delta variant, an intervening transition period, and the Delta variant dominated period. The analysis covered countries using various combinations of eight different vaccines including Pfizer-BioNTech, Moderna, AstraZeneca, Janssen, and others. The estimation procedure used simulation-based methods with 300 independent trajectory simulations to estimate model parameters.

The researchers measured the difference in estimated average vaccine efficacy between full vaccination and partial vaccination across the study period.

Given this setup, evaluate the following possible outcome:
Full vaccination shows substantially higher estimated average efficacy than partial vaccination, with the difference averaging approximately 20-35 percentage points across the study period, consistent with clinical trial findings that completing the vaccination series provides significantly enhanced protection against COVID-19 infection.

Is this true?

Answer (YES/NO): YES